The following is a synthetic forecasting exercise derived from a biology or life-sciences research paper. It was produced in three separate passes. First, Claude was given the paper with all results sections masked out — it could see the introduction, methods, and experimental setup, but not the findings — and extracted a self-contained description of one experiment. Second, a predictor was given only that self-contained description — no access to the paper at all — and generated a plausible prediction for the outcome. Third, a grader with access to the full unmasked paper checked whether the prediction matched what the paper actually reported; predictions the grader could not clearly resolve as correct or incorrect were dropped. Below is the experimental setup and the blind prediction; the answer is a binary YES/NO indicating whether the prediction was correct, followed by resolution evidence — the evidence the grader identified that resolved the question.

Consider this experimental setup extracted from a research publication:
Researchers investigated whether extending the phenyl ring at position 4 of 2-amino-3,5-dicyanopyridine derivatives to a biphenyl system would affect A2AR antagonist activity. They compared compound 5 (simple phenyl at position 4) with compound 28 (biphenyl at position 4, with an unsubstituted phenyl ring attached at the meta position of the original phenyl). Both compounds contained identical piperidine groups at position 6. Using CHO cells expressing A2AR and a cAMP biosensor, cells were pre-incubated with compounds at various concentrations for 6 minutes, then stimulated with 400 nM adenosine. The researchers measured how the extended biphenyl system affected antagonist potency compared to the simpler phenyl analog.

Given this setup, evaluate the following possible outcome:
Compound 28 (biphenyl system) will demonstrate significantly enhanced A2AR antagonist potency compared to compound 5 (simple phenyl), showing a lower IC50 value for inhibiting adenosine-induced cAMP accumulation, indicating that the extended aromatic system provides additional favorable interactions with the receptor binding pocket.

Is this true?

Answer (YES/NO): YES